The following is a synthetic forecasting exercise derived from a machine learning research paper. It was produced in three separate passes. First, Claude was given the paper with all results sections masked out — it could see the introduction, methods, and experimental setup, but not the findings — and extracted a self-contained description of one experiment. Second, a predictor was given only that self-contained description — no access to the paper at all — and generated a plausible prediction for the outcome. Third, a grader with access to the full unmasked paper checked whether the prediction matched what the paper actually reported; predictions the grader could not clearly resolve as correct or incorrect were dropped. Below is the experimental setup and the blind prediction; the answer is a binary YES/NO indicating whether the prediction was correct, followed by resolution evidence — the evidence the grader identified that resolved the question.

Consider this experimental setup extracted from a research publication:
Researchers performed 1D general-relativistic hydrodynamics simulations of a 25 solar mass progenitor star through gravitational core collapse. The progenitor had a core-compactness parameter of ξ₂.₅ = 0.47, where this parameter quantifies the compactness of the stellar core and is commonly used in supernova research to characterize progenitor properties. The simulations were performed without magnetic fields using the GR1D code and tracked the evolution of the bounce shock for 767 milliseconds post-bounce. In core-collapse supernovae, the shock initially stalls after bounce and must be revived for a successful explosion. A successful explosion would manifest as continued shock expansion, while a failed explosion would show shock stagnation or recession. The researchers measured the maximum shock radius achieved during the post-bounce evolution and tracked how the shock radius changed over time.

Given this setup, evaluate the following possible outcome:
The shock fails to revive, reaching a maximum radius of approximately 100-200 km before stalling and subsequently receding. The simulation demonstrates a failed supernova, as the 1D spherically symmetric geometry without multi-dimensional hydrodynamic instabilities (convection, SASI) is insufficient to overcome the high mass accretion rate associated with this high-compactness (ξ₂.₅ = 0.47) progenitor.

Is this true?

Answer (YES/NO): YES